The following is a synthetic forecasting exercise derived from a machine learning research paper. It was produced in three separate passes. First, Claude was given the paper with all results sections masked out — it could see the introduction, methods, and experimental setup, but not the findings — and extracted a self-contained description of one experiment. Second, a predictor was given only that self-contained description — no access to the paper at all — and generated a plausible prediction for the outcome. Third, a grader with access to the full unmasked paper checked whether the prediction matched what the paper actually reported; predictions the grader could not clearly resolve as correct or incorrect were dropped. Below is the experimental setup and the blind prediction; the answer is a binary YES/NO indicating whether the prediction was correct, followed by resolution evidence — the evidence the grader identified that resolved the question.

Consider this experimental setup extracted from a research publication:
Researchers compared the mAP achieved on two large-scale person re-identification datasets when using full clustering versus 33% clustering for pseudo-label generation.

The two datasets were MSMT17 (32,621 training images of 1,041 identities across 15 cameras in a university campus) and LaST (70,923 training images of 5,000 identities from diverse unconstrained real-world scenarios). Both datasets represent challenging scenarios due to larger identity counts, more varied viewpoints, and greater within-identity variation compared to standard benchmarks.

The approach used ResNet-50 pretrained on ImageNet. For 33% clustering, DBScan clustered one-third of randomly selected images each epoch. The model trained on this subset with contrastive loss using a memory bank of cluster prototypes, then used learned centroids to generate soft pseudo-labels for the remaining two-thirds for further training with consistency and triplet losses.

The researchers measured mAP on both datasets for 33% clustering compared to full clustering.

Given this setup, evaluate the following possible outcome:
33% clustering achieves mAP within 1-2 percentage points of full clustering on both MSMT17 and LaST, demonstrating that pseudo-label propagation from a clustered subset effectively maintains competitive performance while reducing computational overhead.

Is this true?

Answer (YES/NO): NO